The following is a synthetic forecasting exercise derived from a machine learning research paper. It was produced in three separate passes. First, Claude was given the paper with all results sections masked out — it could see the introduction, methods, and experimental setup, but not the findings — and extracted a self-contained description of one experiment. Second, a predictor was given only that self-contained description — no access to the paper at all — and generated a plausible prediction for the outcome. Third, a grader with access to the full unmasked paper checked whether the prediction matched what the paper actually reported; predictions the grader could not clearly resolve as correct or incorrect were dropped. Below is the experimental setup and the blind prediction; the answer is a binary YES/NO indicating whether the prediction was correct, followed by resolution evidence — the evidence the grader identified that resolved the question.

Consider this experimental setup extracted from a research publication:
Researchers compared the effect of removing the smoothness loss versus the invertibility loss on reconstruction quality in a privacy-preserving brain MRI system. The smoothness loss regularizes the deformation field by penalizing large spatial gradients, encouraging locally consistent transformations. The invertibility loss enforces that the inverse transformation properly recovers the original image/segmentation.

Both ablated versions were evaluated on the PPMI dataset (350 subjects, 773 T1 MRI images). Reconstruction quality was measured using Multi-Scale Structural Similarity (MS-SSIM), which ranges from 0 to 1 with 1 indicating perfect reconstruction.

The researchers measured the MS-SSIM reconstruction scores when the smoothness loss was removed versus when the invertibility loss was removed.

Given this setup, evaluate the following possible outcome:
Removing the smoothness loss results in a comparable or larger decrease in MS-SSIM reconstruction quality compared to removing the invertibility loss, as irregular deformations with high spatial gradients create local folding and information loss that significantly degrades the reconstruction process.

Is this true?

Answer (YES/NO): NO